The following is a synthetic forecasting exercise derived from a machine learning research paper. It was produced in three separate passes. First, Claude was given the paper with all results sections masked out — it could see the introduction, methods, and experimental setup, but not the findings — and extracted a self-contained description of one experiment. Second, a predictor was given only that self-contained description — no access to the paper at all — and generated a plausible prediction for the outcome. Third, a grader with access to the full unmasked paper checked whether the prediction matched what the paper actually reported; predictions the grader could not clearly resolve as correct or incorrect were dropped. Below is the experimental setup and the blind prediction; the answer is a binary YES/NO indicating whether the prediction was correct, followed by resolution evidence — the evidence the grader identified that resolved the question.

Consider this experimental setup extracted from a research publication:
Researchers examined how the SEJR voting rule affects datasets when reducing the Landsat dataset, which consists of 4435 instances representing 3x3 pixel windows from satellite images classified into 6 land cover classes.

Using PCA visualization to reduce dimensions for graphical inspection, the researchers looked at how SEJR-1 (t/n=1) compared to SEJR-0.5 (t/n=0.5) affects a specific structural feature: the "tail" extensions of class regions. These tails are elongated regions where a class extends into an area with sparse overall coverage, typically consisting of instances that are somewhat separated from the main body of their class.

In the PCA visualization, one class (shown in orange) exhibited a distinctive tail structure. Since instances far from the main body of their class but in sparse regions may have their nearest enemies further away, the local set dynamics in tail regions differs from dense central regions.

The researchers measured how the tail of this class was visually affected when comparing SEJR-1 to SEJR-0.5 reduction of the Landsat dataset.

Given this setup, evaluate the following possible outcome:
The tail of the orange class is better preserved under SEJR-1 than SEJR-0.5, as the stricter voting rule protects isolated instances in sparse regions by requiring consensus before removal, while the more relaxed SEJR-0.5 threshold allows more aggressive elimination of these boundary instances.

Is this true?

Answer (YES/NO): YES